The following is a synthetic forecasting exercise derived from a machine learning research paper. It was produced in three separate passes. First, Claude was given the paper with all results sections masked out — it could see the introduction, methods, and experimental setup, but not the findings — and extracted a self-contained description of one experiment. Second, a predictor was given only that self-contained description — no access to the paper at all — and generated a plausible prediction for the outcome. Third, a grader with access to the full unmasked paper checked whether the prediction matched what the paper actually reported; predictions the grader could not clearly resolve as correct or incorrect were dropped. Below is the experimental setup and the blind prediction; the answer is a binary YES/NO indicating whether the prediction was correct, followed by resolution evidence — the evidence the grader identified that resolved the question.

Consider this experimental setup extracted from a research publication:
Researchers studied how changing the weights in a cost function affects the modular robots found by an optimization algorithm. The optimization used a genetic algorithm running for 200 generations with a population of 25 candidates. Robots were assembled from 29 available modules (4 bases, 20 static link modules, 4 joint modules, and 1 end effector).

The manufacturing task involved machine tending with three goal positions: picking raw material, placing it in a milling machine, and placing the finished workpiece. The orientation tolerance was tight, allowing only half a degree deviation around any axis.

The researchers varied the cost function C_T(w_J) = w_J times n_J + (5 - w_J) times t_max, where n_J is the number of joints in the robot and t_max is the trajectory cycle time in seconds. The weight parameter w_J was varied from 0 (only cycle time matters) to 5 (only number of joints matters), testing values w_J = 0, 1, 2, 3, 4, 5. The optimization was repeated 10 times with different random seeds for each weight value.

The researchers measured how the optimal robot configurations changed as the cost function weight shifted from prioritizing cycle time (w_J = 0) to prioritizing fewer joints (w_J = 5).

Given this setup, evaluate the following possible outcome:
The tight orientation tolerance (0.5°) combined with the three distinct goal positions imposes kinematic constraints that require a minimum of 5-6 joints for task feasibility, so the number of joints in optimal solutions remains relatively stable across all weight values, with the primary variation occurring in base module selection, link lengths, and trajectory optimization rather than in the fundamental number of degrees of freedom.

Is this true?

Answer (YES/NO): NO